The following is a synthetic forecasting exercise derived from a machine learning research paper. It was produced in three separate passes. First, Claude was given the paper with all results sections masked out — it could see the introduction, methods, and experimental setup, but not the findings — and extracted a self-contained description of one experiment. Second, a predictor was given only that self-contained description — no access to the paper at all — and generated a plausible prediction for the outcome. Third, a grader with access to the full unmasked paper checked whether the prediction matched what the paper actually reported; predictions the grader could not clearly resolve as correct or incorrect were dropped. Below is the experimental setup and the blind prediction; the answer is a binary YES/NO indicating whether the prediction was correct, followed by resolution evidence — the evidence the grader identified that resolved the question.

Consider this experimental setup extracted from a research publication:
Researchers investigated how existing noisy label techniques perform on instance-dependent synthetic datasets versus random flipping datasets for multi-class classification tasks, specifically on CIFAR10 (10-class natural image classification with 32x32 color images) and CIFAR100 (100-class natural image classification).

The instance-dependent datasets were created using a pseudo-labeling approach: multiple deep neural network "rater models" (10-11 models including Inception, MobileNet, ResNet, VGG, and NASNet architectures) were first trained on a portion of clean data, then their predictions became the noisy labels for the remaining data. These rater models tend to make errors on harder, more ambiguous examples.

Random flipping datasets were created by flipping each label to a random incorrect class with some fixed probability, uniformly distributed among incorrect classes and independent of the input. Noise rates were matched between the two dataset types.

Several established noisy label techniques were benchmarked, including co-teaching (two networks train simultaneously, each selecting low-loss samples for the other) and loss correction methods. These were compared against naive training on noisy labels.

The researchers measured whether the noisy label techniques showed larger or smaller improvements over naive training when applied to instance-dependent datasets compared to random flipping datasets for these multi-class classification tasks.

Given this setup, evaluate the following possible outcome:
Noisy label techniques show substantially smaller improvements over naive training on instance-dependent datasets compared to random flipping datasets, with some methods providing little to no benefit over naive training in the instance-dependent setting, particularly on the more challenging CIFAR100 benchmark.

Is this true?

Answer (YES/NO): YES